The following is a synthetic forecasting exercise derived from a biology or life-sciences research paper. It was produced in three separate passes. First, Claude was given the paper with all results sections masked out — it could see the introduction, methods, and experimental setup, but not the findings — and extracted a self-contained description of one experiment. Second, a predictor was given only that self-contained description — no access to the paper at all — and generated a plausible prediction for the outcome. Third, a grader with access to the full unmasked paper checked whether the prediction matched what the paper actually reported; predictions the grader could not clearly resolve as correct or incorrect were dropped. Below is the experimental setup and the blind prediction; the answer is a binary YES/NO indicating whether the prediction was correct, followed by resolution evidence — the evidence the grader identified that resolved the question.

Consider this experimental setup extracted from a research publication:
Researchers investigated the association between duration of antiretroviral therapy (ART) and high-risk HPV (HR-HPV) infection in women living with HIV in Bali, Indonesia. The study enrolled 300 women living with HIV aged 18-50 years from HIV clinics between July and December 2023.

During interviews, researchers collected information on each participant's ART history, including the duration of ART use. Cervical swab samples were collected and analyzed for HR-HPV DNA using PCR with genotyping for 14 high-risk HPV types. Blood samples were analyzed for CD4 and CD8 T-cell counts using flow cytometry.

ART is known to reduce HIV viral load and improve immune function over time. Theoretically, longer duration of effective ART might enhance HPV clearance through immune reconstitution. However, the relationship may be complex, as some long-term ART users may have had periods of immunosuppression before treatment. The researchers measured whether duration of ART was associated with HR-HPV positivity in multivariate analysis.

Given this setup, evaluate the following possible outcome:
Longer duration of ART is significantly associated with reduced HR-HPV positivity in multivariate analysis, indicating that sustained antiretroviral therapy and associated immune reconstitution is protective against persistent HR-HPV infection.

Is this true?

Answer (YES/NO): NO